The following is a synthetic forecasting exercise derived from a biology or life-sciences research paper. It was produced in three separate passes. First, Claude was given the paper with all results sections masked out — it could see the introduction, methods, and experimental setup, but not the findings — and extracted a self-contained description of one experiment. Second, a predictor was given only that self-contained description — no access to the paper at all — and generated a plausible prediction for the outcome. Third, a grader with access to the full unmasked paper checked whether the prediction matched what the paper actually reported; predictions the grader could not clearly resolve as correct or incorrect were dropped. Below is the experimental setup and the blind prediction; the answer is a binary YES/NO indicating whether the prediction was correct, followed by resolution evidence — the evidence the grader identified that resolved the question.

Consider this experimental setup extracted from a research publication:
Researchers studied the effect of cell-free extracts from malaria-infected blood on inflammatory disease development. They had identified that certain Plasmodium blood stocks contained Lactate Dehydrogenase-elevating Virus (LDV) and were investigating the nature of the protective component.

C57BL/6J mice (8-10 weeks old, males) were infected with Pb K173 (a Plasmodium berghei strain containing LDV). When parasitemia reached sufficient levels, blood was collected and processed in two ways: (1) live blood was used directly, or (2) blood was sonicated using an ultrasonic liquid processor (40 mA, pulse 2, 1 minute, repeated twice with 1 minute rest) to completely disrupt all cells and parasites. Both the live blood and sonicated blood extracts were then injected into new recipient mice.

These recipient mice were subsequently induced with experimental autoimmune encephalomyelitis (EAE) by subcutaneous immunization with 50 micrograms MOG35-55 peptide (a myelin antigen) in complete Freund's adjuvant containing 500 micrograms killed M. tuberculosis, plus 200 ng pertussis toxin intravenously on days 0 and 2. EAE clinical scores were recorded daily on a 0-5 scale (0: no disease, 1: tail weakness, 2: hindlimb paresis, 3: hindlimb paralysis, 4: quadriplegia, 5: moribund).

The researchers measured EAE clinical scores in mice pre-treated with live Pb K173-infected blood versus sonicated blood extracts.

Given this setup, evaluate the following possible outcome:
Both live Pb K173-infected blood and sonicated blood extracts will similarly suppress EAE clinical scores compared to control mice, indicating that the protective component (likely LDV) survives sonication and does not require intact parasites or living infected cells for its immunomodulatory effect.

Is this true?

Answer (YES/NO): YES